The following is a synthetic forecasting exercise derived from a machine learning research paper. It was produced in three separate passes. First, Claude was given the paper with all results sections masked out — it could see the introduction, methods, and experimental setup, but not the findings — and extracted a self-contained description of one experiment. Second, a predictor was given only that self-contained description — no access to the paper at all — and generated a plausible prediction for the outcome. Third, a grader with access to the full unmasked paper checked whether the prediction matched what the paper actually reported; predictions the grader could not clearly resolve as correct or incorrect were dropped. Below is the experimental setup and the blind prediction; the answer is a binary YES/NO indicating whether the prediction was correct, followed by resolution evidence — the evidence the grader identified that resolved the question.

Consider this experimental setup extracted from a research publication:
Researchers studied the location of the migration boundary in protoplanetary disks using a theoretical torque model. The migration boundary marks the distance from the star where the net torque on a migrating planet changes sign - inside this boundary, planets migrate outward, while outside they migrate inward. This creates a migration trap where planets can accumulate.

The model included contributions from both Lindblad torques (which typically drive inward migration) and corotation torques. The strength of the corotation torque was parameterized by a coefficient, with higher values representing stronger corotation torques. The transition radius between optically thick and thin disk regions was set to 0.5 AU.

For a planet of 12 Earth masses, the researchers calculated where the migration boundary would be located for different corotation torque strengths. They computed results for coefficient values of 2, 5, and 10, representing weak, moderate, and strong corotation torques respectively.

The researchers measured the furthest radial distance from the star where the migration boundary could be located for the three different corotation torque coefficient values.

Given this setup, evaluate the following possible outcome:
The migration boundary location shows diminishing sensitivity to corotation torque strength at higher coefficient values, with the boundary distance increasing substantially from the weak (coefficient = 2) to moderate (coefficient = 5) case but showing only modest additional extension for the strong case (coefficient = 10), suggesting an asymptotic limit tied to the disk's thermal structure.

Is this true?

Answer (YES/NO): YES